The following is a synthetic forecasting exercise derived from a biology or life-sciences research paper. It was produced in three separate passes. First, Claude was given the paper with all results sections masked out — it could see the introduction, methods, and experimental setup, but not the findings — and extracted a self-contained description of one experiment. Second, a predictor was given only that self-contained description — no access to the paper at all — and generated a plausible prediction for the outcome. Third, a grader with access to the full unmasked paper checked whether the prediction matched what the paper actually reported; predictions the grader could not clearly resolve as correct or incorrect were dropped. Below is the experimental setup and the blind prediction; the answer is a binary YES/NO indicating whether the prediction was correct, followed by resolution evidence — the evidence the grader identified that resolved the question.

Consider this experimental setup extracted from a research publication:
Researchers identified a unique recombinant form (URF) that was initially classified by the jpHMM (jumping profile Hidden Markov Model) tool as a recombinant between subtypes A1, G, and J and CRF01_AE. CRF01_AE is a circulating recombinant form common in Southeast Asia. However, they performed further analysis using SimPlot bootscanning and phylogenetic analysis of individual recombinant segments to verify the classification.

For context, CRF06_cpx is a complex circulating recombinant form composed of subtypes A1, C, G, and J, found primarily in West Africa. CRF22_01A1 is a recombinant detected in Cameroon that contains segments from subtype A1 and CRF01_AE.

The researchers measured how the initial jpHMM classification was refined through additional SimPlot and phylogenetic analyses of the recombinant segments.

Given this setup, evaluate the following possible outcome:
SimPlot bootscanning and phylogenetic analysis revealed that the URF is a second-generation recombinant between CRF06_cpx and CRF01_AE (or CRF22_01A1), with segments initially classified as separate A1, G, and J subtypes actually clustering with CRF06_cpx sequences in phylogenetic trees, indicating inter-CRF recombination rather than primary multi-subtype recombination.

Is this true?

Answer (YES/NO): NO